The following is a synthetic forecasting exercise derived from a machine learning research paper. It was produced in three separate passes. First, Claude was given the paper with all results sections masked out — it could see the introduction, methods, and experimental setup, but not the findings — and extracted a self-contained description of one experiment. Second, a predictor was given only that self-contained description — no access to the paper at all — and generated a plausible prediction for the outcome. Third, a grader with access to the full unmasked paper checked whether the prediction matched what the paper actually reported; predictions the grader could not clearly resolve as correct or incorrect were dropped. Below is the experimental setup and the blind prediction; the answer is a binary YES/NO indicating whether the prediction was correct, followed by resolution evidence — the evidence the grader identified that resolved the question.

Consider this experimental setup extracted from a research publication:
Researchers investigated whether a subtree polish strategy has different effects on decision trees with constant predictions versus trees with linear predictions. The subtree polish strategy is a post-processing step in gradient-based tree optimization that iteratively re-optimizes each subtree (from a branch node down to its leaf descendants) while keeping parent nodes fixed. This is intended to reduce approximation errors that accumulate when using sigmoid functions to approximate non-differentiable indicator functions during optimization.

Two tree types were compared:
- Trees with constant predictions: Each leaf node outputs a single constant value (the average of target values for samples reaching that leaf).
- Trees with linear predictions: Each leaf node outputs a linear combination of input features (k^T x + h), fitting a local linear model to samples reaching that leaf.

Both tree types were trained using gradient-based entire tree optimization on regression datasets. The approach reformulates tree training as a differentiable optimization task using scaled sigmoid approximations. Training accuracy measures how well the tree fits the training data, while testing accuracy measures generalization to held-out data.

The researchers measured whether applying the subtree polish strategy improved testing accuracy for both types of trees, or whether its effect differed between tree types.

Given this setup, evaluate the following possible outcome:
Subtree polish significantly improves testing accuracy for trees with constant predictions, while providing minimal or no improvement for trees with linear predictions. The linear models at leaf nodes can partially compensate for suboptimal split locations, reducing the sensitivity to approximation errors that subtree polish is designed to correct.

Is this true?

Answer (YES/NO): NO